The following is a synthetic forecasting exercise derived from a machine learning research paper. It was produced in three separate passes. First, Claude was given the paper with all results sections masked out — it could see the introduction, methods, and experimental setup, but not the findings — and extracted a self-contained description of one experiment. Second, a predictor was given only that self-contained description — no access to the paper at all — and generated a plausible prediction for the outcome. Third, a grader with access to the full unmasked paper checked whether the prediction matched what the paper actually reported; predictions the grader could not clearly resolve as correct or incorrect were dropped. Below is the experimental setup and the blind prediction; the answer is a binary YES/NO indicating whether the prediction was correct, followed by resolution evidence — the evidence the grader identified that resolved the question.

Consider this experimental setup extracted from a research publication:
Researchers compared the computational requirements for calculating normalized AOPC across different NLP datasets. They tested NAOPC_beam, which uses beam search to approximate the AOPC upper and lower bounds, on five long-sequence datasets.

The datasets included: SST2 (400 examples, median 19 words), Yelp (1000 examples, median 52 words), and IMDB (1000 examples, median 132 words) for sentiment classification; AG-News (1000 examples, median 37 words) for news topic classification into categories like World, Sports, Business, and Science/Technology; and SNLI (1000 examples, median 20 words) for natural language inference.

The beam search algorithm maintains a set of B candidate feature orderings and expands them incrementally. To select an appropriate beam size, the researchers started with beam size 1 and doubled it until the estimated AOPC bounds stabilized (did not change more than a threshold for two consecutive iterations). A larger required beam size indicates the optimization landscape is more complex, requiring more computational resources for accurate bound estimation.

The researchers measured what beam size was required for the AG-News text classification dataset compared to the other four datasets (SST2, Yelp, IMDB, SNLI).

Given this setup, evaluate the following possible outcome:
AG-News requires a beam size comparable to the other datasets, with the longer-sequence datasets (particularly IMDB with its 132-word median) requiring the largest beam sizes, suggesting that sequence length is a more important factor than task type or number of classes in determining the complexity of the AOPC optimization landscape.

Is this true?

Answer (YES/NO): NO